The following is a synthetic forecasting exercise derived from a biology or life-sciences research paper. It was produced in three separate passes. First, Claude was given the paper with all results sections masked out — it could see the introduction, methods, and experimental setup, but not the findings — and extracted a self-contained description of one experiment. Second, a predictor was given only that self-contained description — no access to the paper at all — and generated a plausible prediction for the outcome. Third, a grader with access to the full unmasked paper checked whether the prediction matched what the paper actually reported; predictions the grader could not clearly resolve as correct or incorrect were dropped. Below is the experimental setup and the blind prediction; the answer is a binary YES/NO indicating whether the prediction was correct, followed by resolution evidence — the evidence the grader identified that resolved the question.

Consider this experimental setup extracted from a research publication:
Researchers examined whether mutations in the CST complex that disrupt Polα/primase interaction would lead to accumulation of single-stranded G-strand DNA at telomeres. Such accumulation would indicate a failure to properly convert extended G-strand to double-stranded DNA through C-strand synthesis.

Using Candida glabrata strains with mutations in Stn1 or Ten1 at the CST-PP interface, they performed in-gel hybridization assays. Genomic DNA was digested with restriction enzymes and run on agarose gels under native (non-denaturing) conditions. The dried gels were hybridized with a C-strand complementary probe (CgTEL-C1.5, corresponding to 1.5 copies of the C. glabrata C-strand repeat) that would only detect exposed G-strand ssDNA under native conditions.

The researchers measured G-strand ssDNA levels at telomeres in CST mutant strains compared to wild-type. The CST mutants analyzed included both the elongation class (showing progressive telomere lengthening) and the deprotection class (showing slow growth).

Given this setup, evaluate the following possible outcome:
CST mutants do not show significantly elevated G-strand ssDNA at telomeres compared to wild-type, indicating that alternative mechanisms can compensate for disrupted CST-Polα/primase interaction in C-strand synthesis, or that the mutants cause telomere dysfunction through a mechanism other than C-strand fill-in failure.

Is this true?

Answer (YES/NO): NO